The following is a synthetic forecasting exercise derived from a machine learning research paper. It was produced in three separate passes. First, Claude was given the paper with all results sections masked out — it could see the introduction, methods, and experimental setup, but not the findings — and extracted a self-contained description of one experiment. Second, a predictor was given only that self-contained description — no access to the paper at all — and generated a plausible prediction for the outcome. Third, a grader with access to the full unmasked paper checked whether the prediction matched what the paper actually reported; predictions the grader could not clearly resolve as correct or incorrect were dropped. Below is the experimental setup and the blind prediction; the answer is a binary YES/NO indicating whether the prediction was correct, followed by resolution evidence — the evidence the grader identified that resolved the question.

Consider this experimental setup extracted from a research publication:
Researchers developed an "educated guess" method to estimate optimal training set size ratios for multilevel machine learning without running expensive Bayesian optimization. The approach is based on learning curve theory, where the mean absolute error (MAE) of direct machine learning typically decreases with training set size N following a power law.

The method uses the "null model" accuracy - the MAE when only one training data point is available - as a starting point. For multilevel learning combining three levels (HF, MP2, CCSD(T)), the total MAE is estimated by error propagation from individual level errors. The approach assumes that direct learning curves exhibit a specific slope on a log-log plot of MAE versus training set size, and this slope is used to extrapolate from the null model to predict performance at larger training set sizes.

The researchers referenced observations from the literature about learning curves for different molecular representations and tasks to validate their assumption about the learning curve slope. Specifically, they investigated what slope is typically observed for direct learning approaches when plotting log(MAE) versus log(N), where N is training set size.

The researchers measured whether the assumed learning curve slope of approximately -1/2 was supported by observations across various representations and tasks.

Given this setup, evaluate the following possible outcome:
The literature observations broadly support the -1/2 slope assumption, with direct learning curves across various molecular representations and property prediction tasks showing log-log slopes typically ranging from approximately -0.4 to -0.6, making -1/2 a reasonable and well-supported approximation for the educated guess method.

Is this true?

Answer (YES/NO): NO